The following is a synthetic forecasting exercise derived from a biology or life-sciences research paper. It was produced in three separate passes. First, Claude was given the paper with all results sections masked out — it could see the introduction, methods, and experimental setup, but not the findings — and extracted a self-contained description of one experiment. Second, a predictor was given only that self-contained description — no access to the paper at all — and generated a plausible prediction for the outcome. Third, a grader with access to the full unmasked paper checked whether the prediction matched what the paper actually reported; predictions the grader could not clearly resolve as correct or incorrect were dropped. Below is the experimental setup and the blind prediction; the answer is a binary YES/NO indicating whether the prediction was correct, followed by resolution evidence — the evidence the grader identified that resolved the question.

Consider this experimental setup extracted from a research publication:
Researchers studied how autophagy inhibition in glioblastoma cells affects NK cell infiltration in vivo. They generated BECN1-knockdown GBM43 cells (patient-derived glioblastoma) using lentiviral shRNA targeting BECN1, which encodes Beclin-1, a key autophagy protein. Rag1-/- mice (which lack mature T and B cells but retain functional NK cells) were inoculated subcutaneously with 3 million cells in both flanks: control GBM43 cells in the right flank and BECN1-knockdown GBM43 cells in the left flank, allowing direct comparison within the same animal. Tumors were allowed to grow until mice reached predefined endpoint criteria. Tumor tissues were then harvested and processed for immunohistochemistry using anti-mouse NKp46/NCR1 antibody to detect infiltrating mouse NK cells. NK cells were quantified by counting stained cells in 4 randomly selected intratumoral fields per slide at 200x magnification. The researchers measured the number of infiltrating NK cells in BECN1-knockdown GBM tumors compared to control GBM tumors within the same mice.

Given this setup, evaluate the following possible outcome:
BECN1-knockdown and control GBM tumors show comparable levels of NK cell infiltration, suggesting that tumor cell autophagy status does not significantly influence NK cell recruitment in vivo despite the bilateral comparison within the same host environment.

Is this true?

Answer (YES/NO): NO